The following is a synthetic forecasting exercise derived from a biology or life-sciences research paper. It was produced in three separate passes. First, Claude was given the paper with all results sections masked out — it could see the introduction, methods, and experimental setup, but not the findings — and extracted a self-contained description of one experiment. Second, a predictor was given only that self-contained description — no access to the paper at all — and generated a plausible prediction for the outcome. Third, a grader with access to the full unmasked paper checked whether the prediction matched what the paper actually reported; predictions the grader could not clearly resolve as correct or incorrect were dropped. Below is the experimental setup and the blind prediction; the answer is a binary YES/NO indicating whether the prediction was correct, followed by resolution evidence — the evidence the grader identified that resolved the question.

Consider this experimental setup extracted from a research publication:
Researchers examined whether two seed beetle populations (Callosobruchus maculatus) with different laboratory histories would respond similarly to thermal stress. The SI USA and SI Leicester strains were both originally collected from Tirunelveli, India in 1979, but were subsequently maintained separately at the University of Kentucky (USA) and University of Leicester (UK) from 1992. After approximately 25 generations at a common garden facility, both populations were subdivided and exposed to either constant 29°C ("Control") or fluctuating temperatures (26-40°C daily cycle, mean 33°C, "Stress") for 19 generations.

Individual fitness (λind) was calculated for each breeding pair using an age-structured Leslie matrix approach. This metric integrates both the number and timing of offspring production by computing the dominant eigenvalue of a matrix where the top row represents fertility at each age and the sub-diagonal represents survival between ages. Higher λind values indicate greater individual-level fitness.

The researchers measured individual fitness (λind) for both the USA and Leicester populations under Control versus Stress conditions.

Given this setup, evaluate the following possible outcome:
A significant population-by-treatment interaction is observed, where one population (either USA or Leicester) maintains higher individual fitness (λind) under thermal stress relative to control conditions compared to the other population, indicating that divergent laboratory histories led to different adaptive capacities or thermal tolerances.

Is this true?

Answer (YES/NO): NO